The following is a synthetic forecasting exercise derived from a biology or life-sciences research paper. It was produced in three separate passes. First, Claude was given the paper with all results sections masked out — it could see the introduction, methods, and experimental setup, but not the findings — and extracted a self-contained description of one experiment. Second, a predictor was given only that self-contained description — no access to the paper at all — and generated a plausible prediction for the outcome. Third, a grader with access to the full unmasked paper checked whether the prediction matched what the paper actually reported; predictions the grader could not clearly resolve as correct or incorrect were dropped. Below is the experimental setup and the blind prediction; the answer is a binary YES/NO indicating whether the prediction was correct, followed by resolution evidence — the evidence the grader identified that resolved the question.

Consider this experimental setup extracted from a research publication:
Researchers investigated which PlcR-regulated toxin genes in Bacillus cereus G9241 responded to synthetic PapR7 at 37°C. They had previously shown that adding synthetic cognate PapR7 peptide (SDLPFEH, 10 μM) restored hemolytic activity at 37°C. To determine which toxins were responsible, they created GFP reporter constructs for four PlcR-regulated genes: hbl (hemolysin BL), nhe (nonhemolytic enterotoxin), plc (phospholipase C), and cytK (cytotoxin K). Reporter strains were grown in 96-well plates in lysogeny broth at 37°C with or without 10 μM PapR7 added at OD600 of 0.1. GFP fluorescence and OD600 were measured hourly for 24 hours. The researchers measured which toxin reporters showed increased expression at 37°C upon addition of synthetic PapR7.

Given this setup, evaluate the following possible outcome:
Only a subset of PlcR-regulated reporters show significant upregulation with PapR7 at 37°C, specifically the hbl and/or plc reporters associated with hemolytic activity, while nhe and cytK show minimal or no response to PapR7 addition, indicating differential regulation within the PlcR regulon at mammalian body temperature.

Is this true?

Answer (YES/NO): NO